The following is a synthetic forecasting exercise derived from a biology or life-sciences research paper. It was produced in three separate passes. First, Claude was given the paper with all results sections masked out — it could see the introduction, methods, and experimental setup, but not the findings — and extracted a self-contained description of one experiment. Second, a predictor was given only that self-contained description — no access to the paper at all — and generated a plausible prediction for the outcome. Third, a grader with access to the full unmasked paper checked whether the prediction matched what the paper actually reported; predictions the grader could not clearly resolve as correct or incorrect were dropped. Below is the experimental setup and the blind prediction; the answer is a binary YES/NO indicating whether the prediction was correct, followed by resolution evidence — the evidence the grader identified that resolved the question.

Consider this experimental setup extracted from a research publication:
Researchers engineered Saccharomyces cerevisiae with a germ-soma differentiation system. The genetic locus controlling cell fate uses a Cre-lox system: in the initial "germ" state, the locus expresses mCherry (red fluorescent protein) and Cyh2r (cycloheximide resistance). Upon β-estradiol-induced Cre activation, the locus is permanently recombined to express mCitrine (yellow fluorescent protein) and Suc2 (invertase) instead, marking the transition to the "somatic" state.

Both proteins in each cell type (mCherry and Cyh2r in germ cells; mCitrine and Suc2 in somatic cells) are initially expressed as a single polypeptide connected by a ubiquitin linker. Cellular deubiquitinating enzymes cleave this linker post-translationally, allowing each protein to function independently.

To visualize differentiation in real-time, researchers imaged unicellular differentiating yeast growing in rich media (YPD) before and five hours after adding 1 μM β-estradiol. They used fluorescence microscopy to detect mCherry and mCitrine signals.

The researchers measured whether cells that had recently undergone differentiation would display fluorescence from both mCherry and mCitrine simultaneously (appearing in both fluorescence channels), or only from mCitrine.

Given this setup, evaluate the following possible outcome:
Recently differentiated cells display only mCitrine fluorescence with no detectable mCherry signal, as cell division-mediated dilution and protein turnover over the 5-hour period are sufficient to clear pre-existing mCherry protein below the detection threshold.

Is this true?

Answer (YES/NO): NO